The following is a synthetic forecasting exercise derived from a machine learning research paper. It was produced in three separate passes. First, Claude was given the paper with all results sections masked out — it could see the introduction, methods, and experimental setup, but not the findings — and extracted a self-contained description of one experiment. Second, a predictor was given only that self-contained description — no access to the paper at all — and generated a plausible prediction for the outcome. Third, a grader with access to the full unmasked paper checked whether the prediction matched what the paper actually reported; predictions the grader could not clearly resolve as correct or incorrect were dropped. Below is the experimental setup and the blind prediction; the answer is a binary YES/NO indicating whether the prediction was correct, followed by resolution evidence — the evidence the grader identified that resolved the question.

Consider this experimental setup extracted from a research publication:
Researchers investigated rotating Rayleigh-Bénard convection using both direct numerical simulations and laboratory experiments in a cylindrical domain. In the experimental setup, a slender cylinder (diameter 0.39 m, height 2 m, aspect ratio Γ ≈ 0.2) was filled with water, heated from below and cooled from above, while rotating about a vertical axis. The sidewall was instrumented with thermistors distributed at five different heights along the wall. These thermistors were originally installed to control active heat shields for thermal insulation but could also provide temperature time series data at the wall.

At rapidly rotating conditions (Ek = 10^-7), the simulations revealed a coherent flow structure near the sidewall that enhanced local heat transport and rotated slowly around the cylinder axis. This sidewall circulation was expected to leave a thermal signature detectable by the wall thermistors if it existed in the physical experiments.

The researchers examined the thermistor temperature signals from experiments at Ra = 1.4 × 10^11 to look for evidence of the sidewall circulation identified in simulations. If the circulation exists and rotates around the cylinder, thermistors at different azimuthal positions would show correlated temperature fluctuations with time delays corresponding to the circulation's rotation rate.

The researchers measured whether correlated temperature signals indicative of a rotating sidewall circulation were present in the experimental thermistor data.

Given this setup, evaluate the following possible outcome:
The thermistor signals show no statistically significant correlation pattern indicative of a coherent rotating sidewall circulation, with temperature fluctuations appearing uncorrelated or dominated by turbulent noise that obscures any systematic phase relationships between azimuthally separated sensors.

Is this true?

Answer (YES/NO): NO